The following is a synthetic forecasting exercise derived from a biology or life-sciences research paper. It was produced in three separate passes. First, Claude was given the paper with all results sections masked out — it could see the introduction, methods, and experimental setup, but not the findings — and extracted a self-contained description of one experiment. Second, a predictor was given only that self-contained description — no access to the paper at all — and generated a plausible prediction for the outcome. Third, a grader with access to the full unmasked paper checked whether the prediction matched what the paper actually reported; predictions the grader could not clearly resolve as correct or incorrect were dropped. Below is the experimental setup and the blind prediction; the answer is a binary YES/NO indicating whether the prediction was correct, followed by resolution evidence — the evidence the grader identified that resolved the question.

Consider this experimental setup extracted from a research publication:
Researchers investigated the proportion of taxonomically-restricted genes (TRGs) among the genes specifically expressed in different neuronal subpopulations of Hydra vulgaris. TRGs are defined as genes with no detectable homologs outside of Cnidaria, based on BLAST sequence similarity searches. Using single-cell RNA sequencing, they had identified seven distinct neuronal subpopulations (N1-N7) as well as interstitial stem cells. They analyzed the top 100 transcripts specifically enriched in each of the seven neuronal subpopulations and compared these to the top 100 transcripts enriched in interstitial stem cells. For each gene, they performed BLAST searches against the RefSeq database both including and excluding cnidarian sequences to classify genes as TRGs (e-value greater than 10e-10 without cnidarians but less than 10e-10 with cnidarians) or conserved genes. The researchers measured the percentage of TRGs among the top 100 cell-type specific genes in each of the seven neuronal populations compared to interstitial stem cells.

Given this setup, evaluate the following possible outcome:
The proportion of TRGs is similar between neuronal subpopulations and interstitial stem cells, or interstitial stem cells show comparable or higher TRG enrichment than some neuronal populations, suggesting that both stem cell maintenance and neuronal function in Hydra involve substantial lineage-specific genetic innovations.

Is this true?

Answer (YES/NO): NO